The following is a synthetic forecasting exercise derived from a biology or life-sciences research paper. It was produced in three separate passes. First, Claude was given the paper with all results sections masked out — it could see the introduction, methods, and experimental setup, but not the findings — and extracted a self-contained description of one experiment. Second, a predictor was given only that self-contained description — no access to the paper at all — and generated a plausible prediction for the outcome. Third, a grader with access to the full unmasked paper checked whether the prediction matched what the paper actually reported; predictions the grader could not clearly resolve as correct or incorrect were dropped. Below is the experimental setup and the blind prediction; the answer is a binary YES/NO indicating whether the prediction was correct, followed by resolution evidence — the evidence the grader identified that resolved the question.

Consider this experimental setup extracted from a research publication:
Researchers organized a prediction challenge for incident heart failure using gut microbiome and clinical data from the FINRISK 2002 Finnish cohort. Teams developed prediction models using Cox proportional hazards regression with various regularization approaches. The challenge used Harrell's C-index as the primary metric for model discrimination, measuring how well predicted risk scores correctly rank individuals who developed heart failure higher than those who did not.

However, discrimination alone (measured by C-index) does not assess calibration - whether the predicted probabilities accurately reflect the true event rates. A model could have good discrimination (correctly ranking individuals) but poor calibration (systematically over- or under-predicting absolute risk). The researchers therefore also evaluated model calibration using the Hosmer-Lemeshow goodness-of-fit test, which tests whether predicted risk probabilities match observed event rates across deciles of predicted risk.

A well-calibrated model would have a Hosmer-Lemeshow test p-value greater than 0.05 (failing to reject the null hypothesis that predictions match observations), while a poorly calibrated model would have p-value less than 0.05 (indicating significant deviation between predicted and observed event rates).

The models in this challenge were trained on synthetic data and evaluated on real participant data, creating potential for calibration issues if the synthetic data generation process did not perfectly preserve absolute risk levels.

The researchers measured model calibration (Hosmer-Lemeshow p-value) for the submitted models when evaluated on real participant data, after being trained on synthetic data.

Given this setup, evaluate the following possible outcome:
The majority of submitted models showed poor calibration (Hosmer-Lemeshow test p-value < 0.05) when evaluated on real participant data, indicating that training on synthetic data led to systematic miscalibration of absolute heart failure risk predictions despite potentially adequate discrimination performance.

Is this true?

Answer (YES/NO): YES